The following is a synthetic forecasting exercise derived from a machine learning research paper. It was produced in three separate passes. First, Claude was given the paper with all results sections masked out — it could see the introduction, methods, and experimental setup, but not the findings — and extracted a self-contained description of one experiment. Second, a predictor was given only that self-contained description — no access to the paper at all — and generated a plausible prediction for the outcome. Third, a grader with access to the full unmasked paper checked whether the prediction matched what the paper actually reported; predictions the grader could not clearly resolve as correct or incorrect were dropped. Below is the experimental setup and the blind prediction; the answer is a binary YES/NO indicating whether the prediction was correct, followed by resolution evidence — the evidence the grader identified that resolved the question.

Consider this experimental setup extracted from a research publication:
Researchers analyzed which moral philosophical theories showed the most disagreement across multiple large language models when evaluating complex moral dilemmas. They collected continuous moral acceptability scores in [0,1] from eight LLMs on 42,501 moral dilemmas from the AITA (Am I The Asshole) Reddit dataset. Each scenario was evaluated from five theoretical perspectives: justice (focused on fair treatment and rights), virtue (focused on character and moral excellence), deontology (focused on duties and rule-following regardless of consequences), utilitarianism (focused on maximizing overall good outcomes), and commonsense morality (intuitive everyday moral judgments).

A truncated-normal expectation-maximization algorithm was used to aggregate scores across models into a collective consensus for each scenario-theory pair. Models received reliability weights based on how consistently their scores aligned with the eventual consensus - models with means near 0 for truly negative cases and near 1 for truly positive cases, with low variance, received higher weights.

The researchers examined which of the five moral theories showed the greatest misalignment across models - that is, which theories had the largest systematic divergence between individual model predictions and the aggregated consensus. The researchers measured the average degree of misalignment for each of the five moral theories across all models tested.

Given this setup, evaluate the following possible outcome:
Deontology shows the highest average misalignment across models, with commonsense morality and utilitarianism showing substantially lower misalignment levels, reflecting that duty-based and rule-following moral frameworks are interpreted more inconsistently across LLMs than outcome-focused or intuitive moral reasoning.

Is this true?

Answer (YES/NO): NO